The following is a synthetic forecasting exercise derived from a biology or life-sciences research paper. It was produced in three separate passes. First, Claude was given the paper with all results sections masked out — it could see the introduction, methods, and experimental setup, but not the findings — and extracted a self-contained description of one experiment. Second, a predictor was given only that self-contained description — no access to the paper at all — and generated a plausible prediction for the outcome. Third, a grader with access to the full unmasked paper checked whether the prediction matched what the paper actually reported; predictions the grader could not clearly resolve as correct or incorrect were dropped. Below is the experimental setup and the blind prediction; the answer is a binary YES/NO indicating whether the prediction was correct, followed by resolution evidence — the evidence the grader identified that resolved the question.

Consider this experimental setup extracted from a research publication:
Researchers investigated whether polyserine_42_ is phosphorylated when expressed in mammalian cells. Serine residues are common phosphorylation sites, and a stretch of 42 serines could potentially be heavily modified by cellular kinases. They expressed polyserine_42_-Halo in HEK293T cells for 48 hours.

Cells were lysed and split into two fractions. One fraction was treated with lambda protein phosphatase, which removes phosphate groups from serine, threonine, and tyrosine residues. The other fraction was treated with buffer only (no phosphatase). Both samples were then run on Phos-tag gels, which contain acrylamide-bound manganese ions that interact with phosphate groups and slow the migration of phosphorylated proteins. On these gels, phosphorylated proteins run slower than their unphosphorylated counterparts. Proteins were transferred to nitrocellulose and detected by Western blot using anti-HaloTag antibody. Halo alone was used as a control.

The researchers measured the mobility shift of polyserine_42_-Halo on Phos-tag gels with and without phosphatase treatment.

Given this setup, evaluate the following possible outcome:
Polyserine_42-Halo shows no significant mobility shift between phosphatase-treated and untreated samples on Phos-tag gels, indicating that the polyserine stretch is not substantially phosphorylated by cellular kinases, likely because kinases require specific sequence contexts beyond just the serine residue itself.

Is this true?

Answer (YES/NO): YES